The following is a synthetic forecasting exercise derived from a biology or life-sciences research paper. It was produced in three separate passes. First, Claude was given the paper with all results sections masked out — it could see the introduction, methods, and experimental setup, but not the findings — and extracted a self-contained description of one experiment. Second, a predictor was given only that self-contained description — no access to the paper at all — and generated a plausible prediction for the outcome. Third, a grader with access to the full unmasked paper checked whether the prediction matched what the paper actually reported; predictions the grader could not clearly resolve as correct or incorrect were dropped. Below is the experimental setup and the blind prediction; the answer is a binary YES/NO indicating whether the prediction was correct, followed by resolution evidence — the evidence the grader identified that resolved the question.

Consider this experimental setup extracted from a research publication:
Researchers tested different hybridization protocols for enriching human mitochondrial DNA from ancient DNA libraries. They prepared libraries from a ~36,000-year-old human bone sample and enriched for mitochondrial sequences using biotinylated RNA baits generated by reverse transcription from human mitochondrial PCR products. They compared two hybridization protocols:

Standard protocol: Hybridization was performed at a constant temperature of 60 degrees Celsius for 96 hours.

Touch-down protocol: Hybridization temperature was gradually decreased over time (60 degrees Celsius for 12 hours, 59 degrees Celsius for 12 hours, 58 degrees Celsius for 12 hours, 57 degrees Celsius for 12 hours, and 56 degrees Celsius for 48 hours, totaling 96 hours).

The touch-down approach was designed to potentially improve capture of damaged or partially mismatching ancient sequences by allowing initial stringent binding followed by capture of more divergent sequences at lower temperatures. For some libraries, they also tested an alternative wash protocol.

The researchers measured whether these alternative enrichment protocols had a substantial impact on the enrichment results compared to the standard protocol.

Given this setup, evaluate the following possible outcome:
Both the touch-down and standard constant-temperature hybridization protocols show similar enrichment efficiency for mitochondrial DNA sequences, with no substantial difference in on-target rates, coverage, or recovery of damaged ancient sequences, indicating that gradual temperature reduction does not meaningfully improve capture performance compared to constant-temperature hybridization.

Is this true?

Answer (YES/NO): YES